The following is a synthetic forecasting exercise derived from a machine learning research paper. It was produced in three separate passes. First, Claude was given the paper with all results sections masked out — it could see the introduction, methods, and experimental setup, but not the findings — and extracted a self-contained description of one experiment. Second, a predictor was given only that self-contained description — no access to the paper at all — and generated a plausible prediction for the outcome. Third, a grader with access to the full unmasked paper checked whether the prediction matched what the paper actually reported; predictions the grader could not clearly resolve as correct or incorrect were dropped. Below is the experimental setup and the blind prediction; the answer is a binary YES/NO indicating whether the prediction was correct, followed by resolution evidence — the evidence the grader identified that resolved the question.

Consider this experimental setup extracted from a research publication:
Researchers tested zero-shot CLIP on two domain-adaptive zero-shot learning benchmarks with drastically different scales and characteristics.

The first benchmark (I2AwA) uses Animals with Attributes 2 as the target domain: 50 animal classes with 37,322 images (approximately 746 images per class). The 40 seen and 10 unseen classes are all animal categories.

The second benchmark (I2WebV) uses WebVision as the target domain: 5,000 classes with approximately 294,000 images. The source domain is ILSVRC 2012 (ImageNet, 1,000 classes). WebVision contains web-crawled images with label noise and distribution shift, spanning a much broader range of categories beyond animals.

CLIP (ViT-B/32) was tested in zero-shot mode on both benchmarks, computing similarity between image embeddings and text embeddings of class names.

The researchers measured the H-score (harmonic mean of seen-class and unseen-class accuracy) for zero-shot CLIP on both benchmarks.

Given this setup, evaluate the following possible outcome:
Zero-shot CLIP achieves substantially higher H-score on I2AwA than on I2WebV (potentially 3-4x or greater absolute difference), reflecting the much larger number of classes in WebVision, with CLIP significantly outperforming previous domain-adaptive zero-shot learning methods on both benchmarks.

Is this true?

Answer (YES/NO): YES